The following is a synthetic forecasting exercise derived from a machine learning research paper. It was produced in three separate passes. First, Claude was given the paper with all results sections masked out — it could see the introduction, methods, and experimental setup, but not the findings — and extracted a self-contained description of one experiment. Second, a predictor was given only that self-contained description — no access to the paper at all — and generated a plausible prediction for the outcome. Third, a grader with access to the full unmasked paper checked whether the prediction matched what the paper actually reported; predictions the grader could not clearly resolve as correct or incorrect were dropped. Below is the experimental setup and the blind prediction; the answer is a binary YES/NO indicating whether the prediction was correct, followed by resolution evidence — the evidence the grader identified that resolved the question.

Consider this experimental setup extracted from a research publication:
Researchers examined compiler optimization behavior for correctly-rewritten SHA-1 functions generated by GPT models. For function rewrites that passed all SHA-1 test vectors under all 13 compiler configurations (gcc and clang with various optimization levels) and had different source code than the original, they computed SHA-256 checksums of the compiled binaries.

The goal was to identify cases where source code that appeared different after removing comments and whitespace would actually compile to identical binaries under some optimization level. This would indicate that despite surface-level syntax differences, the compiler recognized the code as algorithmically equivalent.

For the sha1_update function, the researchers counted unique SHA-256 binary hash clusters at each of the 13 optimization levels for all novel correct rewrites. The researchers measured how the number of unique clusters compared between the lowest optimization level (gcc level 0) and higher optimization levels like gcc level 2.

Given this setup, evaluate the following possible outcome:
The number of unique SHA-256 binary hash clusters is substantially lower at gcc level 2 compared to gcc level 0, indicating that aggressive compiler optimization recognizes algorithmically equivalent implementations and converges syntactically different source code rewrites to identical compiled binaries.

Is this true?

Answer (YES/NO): YES